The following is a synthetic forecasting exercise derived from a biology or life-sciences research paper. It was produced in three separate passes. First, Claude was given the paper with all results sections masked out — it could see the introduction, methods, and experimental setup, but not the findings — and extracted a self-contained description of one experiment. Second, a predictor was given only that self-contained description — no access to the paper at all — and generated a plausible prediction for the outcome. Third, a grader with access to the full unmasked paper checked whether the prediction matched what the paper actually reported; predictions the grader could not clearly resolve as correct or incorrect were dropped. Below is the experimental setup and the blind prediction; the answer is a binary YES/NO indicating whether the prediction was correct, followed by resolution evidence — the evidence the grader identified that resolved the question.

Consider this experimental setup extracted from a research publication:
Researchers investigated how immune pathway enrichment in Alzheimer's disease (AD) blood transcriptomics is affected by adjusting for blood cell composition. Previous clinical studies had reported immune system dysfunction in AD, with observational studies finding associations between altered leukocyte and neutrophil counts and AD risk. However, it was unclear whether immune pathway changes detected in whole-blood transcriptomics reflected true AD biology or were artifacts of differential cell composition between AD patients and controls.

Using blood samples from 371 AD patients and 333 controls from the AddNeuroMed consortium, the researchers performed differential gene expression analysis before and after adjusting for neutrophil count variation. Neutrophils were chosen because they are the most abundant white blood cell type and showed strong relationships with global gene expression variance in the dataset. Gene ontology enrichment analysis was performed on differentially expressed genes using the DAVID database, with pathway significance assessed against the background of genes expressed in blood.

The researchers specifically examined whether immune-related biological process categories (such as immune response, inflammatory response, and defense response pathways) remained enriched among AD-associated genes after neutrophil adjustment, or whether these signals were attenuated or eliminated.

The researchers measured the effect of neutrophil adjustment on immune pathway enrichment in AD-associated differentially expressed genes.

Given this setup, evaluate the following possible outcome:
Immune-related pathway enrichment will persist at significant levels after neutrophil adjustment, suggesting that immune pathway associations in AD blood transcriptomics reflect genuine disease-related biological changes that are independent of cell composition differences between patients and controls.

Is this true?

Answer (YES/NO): YES